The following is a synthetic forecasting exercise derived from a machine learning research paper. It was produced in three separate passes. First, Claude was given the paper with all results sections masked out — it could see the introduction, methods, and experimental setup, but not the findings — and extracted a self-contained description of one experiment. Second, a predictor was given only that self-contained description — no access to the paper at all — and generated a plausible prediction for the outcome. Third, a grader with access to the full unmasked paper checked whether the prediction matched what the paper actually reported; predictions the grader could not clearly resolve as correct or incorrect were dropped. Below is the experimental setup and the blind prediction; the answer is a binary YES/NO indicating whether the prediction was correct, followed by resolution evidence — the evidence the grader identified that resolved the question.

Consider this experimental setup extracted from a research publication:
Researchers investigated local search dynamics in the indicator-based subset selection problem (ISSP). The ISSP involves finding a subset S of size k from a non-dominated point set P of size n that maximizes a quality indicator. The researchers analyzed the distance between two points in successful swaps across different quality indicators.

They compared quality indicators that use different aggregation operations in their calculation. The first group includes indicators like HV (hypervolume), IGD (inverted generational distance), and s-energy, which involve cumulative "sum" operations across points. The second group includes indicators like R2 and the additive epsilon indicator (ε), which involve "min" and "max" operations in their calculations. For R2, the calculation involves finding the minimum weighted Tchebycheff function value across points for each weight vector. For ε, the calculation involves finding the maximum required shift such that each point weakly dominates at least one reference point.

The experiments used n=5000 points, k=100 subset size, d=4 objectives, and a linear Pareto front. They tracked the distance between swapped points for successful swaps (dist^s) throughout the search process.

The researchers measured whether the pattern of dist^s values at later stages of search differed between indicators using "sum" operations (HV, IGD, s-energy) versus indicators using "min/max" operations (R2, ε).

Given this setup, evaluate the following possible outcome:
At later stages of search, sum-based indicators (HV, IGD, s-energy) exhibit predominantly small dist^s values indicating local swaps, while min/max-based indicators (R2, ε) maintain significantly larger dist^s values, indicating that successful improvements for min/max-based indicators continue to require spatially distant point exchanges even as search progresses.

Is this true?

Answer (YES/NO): YES